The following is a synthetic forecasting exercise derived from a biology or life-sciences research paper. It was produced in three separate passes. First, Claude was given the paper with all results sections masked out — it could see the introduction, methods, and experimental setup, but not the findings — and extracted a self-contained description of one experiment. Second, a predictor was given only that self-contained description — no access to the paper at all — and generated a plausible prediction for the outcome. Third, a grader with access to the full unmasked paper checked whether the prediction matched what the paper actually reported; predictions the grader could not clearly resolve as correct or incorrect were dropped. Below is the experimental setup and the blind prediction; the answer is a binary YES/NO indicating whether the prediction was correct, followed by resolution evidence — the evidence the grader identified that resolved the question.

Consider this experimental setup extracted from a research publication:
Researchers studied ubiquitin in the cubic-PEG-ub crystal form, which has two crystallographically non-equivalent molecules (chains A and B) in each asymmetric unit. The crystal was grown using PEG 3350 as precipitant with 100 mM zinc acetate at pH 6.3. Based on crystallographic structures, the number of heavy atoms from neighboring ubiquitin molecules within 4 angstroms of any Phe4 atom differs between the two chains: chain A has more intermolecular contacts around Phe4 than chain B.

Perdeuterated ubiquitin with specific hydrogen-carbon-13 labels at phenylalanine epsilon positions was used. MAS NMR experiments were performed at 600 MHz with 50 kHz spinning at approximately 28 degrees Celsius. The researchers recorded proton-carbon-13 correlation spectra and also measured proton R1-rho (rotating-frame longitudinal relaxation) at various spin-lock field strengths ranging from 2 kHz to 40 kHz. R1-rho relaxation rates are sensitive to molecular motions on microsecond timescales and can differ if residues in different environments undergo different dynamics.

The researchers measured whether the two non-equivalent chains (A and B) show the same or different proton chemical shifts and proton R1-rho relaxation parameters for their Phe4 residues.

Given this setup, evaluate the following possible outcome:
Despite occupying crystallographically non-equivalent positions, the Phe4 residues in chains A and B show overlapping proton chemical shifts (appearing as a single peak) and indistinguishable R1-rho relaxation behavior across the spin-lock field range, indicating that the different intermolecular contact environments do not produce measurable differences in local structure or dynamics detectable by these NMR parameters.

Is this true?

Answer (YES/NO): NO